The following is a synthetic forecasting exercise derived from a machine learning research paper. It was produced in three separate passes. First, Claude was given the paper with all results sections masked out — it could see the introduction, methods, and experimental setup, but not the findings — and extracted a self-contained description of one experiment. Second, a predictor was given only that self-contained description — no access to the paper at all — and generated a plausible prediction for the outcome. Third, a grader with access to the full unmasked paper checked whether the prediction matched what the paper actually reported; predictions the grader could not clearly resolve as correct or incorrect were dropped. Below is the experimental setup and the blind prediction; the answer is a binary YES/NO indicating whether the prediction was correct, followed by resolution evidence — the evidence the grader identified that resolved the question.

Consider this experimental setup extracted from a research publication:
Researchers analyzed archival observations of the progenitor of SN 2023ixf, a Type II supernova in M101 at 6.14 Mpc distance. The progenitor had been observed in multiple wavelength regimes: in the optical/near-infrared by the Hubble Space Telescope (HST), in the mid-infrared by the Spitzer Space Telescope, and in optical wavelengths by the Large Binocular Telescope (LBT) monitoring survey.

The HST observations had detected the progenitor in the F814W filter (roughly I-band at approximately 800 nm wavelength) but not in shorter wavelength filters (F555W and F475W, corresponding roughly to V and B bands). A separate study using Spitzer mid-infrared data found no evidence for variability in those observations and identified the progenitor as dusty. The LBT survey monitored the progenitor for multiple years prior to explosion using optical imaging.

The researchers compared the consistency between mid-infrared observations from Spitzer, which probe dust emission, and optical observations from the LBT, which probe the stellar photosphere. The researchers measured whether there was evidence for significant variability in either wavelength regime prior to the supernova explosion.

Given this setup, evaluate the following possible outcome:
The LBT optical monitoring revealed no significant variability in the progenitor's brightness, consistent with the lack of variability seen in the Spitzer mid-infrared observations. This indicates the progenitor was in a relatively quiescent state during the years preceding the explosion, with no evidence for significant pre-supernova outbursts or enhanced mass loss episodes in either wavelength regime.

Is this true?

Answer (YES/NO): YES